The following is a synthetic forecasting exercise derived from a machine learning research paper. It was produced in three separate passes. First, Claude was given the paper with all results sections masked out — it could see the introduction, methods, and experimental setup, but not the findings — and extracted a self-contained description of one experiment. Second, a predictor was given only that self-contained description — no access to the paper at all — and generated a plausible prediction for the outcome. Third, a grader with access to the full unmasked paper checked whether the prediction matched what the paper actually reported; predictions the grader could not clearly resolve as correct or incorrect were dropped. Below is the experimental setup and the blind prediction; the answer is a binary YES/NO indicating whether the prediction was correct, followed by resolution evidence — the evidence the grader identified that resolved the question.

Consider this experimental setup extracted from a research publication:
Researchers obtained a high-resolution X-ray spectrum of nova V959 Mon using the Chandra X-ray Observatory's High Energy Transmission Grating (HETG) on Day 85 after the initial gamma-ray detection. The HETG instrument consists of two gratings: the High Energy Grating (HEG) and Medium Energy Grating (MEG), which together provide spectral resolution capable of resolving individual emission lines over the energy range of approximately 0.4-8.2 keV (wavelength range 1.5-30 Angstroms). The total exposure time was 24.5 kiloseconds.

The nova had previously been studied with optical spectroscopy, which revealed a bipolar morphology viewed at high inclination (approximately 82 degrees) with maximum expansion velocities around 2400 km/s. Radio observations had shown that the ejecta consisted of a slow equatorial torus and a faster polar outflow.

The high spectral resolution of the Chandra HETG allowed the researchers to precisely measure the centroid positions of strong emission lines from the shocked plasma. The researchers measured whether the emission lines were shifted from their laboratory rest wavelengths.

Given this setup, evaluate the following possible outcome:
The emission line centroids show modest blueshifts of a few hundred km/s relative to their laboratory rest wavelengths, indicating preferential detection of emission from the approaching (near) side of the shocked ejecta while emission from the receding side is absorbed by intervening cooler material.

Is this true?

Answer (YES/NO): NO